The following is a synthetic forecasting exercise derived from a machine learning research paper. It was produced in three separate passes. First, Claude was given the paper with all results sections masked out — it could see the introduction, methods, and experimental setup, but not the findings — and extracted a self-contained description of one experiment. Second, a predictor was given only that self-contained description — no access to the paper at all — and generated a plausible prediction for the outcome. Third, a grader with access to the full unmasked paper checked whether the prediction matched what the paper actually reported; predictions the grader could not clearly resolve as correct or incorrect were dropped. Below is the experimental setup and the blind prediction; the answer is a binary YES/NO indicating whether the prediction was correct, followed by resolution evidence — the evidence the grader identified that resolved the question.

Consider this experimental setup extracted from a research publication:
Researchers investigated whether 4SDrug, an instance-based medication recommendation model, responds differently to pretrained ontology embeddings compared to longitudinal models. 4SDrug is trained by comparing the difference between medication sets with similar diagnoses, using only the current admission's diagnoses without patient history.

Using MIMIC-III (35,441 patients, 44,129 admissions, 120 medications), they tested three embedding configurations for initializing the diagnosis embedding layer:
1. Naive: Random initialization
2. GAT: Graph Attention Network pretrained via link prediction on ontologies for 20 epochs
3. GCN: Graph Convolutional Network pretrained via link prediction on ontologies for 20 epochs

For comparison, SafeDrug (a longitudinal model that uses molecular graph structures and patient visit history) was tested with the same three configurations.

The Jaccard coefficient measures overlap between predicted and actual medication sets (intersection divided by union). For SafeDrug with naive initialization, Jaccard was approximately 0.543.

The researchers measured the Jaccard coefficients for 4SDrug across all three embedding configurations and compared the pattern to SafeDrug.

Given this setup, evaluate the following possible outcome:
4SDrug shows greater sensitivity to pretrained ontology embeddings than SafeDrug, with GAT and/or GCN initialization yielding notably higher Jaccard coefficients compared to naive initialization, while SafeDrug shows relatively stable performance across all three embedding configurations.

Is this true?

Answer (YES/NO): NO